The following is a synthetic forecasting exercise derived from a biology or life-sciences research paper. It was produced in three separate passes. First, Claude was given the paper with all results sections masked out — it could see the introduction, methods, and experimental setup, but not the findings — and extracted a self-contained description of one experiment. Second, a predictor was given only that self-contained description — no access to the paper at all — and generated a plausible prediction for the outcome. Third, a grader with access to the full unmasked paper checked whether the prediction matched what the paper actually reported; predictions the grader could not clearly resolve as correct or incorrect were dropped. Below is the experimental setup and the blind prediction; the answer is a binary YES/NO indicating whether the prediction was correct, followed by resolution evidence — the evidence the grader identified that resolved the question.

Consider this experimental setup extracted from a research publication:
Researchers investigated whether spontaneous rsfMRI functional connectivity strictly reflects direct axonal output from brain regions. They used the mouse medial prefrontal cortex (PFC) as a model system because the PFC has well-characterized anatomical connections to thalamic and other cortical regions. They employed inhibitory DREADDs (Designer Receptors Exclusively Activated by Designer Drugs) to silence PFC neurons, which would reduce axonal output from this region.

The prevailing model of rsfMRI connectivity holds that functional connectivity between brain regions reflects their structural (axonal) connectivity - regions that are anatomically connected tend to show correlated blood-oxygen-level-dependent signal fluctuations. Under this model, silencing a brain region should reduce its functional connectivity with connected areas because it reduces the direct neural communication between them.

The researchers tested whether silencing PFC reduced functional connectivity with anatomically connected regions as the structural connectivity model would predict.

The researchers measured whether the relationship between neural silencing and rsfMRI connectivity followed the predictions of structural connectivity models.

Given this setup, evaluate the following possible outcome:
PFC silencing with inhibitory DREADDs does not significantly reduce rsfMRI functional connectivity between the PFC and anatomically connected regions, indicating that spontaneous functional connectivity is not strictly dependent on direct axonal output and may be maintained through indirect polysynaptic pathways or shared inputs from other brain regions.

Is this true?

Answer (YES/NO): YES